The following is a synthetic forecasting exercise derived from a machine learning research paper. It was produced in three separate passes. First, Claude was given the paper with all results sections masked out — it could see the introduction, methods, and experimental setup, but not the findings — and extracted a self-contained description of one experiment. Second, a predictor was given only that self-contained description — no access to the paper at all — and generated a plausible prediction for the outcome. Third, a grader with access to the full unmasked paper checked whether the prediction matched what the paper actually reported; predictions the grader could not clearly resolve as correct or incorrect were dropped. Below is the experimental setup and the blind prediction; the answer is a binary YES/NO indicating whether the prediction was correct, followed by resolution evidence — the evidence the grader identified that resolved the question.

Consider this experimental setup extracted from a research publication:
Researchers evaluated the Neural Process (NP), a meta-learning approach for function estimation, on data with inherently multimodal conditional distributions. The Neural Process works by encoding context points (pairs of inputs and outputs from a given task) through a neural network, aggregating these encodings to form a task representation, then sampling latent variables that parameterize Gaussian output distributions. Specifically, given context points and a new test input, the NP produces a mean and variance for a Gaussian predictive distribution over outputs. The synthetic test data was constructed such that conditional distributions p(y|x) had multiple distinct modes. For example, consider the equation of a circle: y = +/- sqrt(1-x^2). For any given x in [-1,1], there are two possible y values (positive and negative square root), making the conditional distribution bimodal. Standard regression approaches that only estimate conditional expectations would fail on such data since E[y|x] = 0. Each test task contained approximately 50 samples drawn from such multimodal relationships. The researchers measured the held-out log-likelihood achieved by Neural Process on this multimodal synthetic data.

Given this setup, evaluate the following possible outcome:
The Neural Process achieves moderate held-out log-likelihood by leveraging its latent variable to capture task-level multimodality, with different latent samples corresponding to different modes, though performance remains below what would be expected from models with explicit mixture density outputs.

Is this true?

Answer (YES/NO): NO